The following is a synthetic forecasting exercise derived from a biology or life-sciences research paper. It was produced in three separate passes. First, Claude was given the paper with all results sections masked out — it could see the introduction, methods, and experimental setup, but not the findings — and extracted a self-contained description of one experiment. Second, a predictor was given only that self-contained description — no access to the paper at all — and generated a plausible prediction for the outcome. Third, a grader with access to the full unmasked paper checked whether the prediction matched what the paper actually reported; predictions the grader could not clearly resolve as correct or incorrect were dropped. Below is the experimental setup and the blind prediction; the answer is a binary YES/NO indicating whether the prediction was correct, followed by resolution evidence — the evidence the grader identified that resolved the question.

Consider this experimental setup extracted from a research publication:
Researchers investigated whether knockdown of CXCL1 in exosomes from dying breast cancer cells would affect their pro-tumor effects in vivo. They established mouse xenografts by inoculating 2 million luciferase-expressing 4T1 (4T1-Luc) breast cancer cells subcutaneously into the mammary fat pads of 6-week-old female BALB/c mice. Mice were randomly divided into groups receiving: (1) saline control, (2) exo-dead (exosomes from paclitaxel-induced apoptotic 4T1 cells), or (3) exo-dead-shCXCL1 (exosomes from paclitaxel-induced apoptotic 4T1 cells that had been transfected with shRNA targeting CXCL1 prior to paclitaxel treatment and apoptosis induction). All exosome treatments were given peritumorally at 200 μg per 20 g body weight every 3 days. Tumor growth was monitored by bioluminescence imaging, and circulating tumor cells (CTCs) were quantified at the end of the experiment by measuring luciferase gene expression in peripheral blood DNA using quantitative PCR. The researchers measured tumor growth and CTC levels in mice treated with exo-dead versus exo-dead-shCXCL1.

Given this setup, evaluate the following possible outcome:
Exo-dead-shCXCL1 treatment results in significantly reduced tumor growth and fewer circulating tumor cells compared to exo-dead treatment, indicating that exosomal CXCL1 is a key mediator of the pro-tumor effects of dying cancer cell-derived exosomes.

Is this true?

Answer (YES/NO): YES